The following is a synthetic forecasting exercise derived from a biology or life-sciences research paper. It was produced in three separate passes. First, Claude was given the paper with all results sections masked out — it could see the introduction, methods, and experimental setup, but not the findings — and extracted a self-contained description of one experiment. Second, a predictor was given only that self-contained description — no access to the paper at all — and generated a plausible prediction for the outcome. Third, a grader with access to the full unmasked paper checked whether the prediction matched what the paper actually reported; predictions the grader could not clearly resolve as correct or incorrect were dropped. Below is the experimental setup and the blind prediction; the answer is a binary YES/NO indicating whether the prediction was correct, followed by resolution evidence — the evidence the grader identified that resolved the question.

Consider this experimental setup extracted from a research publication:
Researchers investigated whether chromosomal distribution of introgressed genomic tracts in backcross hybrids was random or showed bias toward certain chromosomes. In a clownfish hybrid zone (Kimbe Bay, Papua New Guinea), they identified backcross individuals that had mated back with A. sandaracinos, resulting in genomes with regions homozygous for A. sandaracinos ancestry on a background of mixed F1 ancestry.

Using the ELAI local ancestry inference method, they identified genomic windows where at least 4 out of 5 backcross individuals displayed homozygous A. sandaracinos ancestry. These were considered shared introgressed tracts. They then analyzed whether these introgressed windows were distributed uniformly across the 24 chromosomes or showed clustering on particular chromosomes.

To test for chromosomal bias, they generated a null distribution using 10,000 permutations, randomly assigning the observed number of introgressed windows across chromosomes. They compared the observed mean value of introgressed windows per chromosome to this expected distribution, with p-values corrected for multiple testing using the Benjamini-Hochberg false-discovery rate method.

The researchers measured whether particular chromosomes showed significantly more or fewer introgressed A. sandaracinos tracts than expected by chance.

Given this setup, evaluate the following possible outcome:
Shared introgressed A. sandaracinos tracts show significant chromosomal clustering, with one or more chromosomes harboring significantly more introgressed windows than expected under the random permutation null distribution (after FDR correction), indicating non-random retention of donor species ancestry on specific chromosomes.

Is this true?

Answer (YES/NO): NO